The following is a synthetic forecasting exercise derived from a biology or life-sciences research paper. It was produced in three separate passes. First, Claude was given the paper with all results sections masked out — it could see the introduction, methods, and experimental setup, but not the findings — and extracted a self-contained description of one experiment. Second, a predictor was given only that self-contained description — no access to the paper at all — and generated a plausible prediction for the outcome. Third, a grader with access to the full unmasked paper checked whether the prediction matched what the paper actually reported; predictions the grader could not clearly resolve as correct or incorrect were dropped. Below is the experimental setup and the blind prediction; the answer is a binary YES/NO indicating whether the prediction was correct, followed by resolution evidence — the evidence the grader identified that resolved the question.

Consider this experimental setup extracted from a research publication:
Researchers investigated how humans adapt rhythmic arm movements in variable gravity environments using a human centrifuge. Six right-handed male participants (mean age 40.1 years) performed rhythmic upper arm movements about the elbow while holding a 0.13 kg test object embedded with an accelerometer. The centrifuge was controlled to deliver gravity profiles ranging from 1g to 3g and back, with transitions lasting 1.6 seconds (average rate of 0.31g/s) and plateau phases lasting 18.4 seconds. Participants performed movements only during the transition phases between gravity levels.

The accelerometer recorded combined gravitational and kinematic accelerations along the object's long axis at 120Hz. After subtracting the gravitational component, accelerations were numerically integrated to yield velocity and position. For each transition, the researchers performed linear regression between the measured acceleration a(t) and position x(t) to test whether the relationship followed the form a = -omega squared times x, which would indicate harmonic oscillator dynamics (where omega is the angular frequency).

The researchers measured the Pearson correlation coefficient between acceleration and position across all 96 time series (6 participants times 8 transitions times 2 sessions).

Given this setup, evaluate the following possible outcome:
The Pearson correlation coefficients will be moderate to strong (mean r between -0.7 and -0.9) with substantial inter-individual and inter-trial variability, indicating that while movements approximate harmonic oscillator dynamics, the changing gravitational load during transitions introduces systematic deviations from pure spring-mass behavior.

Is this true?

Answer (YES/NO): YES